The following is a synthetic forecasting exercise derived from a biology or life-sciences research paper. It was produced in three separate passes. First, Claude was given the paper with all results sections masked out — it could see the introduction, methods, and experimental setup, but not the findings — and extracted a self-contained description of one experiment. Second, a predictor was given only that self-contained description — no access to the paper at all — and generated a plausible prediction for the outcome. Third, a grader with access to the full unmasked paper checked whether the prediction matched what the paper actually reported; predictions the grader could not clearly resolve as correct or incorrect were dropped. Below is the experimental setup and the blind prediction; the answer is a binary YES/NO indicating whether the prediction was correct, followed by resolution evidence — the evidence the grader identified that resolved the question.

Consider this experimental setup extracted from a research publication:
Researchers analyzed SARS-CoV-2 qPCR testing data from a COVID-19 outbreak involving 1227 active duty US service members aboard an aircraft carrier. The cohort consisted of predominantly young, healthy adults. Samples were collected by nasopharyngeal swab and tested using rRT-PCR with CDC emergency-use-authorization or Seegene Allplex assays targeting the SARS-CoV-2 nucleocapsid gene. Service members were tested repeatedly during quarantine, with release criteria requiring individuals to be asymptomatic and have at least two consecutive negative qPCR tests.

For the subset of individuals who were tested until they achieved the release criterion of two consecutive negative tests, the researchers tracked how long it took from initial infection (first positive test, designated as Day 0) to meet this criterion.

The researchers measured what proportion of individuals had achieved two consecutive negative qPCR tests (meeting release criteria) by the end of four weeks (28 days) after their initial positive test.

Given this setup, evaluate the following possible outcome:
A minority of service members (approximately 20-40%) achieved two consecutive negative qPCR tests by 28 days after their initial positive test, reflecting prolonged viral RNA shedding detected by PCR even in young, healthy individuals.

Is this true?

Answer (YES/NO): NO